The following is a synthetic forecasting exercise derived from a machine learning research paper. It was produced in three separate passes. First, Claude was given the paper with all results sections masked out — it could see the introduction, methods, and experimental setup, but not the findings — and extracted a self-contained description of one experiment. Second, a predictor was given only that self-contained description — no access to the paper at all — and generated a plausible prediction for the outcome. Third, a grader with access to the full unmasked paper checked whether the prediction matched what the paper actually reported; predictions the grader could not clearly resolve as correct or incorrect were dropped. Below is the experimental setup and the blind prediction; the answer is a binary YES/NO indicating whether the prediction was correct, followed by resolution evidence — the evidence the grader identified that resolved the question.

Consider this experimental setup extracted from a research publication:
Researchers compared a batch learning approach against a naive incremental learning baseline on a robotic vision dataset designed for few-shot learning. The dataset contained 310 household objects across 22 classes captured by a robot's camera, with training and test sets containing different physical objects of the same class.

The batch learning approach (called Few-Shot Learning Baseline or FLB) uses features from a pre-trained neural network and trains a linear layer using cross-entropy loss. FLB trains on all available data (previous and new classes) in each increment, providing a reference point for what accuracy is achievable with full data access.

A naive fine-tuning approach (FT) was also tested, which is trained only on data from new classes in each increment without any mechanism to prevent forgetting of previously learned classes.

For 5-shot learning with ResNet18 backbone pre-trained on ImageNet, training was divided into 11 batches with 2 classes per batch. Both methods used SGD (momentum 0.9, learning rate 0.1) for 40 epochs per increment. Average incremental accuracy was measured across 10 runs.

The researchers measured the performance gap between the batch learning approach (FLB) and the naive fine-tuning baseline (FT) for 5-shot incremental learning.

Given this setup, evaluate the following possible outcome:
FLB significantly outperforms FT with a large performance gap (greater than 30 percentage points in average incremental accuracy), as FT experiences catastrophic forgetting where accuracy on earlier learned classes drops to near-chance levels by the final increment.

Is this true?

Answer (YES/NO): YES